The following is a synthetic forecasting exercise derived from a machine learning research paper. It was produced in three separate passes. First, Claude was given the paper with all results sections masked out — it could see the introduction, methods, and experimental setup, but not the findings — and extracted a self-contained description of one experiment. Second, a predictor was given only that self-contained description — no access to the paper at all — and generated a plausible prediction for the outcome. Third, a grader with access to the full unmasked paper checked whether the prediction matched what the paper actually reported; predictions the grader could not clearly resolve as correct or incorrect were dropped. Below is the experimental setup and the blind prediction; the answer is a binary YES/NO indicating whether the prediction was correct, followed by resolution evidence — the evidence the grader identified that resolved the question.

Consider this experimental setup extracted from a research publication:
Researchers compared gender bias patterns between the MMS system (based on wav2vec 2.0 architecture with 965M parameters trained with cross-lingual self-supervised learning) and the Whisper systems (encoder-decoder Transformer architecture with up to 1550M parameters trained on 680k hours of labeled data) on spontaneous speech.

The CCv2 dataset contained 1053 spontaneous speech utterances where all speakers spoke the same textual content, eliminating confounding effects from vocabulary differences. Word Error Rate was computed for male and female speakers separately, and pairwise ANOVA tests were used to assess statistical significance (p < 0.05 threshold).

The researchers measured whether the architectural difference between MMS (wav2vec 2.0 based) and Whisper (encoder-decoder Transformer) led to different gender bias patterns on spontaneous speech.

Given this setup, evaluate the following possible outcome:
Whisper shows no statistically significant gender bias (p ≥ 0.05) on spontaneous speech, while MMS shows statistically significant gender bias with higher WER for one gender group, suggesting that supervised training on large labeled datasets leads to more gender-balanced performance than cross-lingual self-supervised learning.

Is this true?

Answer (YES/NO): NO